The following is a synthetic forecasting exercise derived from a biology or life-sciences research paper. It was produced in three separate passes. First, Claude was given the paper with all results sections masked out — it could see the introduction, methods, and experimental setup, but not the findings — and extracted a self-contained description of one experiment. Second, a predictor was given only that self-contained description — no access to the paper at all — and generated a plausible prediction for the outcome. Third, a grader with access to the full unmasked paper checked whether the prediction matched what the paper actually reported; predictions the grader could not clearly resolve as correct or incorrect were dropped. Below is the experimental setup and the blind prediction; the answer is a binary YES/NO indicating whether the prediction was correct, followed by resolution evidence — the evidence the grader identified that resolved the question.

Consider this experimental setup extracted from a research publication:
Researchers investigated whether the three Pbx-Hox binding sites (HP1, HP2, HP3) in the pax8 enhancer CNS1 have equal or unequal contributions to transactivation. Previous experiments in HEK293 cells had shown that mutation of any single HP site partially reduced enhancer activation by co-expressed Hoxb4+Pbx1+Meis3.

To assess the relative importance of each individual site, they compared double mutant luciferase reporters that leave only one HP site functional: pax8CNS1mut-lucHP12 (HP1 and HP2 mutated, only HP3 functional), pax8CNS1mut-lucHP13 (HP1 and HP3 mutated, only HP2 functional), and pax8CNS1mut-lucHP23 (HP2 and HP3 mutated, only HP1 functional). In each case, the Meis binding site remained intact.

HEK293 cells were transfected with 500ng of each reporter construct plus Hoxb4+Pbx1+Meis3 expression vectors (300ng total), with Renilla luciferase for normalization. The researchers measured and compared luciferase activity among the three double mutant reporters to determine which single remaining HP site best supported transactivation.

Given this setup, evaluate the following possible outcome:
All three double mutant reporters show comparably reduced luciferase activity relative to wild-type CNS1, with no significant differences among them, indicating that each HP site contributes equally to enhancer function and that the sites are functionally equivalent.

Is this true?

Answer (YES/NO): NO